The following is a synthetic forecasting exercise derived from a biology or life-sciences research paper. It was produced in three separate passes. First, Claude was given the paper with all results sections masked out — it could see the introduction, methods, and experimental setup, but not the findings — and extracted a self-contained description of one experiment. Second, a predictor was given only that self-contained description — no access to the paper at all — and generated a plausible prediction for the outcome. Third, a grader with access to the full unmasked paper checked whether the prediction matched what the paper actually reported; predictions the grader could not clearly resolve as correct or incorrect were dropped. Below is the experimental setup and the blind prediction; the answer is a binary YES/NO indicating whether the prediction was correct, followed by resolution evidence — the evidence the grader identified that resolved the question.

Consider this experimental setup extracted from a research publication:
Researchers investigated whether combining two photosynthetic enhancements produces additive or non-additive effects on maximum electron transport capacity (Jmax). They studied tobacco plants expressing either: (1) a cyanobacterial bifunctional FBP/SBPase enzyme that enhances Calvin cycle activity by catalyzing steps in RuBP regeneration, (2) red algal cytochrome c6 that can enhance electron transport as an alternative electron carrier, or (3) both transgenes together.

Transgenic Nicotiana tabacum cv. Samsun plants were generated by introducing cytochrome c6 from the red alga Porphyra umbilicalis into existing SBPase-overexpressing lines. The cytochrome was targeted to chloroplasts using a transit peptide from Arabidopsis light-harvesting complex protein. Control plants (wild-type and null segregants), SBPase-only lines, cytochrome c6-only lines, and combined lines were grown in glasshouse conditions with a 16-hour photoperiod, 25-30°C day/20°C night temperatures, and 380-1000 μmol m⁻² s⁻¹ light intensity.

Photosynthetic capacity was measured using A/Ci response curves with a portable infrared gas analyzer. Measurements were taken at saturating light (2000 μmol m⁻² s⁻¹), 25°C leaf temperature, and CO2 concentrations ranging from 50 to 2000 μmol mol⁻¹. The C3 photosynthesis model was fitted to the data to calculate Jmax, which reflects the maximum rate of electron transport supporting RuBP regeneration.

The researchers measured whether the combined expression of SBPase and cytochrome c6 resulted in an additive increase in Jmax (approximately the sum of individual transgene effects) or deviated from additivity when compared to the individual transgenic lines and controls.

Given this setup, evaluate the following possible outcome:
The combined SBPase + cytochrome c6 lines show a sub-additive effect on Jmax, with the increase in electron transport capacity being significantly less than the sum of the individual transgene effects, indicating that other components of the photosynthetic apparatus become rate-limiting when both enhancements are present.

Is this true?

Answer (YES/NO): NO